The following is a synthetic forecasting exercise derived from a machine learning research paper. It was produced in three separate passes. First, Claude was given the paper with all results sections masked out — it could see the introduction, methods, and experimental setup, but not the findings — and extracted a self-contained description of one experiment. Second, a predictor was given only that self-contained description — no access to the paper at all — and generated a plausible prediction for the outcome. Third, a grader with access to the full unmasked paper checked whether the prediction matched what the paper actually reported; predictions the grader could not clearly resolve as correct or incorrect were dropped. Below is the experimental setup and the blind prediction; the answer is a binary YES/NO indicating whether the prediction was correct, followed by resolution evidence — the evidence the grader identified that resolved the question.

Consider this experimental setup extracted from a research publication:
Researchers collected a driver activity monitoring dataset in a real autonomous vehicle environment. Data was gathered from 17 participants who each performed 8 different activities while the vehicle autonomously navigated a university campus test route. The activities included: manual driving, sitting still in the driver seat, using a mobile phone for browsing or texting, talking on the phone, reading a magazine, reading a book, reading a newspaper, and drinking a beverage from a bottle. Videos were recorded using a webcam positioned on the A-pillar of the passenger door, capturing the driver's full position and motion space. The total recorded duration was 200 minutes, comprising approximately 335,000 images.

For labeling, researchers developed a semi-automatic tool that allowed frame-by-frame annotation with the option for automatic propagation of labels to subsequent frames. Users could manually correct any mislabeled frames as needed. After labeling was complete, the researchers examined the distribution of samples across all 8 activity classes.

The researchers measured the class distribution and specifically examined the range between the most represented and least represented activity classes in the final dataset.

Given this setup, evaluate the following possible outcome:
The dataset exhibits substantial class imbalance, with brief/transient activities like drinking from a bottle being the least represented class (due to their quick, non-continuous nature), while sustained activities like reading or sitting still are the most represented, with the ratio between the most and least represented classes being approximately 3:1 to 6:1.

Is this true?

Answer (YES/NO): NO